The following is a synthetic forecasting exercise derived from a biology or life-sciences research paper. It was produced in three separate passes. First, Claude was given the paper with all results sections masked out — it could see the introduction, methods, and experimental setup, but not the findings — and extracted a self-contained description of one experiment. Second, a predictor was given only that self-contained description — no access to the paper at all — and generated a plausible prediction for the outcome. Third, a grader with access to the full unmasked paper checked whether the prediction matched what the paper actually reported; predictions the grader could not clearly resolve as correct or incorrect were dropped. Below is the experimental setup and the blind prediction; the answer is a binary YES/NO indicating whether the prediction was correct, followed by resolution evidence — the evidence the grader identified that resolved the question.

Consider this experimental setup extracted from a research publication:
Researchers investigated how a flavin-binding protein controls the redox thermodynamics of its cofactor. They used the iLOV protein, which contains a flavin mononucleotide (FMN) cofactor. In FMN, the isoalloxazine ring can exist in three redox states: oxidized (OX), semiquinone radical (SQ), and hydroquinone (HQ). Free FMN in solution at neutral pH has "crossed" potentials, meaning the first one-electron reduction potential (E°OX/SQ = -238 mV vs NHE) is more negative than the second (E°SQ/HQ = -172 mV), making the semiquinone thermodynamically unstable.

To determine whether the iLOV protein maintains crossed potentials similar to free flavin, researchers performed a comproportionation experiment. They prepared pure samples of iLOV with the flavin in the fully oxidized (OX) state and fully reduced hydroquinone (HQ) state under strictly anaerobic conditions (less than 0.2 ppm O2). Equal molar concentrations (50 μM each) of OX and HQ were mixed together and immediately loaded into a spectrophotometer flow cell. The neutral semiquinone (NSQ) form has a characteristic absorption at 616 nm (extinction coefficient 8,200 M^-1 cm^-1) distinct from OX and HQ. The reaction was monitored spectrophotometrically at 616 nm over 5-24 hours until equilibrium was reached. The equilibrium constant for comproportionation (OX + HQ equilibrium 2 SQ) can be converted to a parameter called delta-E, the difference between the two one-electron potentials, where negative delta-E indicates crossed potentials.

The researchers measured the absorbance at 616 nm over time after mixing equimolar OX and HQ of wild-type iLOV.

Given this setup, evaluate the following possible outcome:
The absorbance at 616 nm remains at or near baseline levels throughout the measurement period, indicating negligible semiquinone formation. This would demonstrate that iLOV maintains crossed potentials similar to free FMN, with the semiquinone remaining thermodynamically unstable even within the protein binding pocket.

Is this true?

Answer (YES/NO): NO